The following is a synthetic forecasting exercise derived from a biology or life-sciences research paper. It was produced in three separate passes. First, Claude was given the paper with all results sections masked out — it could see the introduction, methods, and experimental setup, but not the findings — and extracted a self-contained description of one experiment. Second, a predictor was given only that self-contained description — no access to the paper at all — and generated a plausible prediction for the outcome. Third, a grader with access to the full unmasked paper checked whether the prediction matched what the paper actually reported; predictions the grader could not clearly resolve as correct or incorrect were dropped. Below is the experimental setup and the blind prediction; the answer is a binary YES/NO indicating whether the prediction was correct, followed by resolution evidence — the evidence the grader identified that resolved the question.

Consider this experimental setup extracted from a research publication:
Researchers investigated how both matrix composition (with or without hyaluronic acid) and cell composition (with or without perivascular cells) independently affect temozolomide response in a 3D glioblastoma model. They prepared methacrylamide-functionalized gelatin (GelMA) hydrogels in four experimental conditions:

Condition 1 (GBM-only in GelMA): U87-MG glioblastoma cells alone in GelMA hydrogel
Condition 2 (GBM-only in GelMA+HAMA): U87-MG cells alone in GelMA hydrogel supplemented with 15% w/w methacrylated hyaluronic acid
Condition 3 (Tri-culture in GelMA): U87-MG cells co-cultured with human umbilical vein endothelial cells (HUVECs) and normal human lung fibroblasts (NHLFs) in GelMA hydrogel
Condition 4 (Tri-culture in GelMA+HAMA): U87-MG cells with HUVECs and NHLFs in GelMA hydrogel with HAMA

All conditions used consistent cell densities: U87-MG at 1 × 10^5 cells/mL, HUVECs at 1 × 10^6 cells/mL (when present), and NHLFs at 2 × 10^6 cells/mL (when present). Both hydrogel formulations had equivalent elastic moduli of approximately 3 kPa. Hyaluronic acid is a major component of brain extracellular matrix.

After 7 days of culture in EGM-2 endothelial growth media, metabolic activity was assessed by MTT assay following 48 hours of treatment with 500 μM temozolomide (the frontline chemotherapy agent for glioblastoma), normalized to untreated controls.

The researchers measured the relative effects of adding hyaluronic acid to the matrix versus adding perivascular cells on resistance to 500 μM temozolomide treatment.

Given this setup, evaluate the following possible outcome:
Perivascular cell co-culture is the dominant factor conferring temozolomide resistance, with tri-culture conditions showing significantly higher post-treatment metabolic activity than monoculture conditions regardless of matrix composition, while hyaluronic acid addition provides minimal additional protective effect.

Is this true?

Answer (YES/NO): NO